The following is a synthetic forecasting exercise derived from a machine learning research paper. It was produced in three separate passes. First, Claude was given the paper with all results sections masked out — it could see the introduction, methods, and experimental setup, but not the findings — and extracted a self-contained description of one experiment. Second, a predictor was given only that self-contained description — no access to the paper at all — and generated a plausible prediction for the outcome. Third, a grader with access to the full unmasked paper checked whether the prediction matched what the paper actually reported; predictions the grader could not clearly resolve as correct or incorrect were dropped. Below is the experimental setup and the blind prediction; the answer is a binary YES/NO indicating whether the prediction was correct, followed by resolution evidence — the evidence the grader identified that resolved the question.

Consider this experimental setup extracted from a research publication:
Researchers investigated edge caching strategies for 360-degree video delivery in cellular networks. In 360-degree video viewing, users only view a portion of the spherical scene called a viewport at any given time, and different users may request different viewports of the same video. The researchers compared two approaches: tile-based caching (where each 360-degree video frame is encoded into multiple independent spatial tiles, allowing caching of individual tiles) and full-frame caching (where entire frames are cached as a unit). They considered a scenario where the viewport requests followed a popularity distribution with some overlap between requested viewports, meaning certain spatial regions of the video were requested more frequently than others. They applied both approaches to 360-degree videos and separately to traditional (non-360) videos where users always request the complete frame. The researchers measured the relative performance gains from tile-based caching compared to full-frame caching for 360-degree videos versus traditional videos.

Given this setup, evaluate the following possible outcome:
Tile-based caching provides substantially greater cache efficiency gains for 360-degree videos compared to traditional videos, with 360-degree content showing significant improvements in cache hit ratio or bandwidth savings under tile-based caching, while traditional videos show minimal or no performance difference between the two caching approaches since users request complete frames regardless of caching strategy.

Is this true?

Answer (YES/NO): YES